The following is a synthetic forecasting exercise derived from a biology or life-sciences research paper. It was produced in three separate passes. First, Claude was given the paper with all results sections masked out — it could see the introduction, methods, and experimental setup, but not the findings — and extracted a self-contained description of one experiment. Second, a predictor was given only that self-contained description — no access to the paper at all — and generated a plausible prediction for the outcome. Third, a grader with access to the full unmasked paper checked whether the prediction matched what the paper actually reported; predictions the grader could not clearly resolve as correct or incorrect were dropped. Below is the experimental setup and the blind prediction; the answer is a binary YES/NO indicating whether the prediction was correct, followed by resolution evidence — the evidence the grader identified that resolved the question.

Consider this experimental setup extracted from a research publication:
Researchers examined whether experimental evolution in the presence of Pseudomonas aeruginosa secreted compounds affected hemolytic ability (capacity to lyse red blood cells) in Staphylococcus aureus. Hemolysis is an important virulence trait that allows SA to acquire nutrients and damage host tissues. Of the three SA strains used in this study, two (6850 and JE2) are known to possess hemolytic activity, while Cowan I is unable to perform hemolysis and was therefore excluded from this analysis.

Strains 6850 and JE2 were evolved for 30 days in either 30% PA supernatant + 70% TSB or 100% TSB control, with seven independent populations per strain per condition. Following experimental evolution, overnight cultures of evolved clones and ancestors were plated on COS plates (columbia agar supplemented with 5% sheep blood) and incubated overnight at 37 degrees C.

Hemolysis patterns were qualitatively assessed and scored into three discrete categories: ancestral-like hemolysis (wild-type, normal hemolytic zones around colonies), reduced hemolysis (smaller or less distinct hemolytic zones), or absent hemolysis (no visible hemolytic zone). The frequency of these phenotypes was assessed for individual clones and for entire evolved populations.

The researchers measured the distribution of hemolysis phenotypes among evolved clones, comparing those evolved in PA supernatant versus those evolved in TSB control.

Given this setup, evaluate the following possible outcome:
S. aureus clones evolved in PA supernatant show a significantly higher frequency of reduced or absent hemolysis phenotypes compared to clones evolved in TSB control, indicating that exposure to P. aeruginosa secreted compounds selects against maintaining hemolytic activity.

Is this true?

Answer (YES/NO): NO